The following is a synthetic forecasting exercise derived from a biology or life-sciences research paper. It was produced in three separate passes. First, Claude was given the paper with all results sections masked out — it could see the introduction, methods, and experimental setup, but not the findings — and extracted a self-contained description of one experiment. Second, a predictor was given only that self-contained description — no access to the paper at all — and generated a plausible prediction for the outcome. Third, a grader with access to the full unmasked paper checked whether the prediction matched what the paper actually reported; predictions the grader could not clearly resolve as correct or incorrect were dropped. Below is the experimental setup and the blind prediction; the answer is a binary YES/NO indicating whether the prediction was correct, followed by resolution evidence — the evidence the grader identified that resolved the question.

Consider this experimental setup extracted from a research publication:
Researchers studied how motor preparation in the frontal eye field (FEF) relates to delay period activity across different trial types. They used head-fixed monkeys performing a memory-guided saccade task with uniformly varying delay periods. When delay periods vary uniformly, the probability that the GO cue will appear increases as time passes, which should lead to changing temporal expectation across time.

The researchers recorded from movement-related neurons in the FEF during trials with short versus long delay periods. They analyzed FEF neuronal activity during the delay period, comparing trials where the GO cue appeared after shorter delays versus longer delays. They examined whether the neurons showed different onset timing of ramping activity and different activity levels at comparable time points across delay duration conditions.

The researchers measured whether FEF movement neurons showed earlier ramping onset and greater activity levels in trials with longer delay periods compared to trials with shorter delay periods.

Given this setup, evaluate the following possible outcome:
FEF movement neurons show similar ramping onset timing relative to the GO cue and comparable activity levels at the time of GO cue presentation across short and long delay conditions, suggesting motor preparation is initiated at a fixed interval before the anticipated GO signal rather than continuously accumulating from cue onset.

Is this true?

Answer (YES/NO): NO